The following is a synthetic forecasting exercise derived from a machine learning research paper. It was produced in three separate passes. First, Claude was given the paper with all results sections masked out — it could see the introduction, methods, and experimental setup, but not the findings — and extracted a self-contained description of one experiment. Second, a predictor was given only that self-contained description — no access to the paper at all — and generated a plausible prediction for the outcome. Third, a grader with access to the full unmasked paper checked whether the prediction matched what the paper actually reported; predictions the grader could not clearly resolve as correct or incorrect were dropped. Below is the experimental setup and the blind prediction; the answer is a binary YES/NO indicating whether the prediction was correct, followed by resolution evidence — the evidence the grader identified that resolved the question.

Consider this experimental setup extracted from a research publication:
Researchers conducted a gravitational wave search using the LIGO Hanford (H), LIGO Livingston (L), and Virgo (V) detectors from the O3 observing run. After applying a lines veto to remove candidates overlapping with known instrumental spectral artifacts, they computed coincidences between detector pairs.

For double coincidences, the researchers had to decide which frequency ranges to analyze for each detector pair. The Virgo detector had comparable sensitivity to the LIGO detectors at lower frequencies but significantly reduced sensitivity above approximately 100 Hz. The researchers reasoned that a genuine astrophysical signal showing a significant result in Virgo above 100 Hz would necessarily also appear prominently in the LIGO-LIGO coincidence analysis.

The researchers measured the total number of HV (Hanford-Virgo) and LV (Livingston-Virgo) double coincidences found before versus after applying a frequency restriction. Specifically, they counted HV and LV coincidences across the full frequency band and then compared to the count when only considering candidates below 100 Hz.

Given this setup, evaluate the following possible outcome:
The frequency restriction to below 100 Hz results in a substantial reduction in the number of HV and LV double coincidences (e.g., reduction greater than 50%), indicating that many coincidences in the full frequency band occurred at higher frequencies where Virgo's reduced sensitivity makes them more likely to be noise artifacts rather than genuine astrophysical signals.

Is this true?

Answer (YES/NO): YES